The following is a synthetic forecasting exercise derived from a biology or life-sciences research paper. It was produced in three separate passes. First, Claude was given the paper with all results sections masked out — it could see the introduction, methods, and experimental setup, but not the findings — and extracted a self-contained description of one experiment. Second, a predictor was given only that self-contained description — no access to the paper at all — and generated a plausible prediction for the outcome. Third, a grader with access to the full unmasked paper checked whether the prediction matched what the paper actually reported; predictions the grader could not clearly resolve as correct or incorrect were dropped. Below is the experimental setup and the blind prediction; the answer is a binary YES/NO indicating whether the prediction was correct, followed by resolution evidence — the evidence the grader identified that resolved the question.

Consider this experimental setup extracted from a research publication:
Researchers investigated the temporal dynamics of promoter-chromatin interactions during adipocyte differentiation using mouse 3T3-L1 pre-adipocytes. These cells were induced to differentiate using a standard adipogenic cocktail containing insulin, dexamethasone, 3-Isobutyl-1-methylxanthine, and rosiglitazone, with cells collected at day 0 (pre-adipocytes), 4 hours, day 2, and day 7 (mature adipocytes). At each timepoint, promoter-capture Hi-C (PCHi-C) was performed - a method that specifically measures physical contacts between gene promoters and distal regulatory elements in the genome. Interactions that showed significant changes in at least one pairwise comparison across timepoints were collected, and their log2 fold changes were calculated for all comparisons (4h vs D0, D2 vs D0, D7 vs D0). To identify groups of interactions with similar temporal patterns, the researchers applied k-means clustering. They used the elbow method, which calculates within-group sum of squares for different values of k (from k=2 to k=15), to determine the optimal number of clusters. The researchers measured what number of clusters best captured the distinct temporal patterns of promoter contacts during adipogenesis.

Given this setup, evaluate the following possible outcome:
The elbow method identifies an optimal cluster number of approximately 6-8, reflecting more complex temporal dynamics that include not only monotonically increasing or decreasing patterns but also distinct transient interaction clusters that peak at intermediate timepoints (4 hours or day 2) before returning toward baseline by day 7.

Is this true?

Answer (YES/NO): NO